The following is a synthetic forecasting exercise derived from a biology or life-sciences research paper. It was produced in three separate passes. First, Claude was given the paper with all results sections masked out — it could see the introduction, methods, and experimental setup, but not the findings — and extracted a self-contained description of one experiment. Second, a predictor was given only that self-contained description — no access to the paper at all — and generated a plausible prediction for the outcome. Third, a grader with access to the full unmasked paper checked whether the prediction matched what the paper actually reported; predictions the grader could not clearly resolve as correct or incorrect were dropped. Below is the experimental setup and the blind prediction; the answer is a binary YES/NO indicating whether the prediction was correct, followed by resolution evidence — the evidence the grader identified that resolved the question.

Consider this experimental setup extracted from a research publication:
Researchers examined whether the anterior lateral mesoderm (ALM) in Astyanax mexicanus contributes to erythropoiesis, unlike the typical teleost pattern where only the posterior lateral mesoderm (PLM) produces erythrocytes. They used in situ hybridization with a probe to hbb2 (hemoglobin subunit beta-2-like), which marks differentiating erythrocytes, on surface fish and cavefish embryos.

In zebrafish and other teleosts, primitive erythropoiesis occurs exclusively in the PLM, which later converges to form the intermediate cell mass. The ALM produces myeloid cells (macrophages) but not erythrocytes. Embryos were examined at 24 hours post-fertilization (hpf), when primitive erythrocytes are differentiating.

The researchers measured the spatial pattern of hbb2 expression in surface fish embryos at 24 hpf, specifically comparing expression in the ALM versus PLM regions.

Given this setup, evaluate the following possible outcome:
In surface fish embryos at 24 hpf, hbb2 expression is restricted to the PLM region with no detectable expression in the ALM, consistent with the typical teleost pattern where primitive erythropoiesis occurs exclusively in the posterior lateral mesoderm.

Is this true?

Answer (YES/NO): NO